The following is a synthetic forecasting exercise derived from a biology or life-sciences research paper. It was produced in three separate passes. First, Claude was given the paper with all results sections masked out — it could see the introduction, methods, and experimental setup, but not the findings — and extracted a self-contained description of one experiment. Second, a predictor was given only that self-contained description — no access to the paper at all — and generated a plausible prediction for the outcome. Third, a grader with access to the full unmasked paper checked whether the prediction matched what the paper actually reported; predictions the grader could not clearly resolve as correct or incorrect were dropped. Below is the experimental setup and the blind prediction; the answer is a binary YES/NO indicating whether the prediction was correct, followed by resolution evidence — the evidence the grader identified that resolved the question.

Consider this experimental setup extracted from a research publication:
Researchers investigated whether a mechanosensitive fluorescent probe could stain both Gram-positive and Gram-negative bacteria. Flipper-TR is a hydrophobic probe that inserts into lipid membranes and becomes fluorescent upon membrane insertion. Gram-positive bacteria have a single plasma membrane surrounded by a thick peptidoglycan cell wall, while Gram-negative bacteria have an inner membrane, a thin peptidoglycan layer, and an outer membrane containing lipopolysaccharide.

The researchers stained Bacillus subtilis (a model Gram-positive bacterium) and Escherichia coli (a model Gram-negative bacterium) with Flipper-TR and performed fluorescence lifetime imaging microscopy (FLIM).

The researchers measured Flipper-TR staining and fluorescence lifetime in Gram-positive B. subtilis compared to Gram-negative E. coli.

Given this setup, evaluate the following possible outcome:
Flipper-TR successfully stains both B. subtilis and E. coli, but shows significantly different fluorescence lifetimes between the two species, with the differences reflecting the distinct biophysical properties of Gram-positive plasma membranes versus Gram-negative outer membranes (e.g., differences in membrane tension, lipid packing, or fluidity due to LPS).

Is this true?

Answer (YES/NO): NO